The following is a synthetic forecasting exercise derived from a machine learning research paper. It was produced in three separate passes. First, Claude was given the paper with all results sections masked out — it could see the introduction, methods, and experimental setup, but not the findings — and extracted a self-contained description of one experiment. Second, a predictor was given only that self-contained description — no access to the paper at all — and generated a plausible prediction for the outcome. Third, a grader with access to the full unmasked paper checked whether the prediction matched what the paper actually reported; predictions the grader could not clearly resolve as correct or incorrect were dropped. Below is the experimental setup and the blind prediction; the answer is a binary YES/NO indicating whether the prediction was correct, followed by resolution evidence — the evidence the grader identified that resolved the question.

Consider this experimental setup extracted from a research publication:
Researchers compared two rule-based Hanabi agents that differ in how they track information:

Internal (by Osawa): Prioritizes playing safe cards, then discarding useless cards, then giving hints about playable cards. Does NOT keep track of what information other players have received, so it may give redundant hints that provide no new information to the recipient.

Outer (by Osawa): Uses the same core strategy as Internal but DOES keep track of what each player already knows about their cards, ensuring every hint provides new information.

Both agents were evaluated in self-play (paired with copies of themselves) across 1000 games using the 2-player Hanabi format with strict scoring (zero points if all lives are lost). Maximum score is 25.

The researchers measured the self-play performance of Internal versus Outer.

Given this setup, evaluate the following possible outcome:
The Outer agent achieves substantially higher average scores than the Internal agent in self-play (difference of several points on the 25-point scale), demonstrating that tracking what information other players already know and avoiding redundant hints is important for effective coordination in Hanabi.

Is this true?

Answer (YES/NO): YES